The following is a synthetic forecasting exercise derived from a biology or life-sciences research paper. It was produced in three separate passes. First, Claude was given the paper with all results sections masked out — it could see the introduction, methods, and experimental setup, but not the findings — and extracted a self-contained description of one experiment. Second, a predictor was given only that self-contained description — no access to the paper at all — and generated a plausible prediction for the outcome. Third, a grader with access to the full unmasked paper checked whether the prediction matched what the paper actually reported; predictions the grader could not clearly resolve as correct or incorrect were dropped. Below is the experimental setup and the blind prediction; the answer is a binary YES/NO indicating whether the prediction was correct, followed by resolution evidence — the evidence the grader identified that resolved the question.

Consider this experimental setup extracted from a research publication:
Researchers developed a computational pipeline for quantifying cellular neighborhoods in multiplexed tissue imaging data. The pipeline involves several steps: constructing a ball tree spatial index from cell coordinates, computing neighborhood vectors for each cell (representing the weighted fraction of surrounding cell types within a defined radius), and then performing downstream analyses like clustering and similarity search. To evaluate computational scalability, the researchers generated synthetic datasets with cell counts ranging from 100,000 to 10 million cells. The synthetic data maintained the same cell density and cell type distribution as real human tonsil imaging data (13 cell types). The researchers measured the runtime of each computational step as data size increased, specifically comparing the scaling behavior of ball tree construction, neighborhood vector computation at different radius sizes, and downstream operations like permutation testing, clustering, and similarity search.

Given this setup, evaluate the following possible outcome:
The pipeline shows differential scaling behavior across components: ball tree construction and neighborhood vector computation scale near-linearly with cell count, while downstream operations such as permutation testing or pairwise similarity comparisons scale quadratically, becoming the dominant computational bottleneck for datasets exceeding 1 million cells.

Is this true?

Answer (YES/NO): NO